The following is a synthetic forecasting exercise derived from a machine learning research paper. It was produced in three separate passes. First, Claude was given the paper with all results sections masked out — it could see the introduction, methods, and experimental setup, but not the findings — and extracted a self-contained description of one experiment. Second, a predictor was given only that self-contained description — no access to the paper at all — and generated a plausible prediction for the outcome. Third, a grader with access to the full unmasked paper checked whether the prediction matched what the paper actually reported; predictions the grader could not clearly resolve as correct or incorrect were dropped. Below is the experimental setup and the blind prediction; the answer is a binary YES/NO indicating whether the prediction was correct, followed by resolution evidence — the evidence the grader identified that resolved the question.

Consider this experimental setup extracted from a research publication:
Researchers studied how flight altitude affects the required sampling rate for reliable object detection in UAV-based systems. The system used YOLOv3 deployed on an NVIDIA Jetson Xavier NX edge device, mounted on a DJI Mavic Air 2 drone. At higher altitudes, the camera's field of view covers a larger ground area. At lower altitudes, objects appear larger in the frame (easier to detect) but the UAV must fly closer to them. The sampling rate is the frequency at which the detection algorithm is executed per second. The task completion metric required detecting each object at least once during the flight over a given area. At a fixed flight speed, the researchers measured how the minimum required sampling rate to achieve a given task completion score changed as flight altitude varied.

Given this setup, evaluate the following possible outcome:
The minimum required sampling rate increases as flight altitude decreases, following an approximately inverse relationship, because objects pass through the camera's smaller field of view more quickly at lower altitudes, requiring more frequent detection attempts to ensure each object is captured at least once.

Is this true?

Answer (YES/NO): NO